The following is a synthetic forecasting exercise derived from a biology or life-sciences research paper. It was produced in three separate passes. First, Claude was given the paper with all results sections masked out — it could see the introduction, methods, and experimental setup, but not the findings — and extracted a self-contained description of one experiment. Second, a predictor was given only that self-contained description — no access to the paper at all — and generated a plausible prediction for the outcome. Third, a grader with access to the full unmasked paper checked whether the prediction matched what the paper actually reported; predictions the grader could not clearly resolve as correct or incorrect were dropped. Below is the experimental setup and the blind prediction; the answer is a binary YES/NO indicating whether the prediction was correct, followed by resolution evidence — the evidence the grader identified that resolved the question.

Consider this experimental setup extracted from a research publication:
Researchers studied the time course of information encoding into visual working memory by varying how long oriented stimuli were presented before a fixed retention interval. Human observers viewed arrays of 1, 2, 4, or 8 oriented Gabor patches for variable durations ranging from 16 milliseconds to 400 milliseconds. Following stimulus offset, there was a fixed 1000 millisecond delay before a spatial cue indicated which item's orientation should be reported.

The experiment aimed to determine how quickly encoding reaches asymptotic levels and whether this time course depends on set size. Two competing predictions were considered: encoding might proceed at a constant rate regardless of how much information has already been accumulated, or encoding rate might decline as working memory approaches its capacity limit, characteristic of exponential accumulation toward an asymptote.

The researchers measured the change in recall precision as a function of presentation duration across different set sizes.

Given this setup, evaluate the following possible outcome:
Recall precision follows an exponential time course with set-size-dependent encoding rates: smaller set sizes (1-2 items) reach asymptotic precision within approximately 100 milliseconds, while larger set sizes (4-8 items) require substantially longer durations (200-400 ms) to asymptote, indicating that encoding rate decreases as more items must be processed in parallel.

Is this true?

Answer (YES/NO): NO